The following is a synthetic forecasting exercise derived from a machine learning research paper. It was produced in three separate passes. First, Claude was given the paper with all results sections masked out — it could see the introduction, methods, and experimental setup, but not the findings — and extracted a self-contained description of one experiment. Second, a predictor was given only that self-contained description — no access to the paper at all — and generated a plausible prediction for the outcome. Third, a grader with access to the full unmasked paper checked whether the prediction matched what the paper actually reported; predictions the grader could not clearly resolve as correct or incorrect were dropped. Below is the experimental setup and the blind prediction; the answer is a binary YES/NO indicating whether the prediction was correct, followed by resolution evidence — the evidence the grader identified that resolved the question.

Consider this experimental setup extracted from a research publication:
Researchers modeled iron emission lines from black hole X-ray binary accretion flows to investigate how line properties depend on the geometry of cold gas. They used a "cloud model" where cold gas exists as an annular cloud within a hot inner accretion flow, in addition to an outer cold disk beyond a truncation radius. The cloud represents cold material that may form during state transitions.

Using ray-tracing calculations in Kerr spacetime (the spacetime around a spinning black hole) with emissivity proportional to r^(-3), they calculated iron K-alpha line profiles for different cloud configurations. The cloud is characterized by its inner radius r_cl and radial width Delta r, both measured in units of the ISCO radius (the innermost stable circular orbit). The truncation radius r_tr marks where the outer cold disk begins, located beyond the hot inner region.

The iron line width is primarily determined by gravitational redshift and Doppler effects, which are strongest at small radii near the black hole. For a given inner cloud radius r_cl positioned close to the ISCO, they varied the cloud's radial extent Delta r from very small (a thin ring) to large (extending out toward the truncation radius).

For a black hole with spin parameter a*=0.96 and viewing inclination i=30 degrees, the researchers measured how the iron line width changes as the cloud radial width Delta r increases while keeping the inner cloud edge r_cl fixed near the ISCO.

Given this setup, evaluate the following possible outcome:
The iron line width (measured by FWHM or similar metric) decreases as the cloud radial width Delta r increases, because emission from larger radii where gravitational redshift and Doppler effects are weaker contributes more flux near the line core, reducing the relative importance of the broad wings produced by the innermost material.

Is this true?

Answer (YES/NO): NO